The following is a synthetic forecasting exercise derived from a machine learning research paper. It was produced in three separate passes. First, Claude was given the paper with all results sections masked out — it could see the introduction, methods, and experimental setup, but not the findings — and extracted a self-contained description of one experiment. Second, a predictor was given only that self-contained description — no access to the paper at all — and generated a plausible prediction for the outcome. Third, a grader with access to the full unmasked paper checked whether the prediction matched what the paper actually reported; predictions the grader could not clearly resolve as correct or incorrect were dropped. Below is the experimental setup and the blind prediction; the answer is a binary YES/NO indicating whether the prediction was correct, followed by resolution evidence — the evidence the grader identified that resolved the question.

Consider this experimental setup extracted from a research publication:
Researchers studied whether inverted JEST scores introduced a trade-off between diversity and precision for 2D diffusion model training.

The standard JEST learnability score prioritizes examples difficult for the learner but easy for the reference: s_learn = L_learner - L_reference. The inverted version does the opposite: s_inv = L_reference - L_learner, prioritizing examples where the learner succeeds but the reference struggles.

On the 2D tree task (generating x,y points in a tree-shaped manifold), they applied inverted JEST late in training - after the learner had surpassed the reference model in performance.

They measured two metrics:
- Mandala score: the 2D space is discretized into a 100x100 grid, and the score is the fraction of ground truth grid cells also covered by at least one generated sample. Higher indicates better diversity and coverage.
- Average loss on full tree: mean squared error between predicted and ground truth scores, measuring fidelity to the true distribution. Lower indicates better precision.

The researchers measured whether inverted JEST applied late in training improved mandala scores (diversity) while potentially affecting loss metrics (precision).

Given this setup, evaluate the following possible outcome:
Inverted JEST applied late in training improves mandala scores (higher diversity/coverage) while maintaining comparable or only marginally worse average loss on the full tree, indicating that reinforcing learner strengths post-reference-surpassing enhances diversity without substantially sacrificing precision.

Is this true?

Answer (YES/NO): NO